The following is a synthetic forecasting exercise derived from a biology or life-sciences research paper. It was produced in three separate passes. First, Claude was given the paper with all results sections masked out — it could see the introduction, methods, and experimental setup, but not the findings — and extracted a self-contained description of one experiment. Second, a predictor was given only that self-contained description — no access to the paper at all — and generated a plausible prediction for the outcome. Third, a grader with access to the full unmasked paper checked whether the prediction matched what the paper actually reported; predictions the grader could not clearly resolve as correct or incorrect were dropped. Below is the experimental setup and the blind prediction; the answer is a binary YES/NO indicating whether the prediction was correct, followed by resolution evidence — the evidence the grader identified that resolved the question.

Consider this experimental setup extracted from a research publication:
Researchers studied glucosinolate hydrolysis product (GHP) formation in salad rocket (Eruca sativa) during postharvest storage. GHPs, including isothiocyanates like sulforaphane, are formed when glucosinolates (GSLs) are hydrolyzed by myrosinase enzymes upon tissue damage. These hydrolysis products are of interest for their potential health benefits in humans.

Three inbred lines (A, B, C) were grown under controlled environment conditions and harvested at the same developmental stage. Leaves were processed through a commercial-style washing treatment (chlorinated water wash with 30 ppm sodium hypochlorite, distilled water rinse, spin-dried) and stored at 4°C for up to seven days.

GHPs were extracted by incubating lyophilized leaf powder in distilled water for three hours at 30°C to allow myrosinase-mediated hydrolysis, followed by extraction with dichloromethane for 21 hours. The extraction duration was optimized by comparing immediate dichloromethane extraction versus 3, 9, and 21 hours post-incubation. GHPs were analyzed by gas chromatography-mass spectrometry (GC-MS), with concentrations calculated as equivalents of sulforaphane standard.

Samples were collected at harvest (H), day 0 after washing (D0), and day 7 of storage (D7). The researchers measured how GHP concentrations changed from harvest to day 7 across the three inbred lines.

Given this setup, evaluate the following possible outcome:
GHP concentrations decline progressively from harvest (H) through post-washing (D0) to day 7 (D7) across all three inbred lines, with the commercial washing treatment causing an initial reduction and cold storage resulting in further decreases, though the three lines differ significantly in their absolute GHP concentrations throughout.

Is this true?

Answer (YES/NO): NO